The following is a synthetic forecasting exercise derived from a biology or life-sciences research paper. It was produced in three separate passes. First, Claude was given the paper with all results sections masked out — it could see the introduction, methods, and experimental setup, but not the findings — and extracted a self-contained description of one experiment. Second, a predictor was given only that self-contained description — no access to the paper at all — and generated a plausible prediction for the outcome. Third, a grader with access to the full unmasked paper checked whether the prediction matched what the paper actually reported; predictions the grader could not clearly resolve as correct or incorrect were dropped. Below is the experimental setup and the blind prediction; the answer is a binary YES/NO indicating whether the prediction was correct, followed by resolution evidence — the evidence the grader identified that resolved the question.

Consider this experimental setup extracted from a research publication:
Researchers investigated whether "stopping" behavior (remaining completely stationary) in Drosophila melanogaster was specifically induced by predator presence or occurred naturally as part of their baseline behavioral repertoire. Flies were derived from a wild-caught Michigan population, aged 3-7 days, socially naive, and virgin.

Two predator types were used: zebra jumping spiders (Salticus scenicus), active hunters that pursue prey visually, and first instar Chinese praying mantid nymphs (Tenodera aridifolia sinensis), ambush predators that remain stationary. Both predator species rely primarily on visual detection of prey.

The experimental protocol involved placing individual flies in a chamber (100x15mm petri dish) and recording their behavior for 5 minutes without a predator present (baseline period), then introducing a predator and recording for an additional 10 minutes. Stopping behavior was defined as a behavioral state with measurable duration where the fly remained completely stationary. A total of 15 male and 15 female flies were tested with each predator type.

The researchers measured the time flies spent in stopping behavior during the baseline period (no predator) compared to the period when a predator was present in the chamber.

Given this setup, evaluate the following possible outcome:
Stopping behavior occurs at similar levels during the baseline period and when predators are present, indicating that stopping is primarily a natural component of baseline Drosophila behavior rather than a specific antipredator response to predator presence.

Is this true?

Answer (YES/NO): NO